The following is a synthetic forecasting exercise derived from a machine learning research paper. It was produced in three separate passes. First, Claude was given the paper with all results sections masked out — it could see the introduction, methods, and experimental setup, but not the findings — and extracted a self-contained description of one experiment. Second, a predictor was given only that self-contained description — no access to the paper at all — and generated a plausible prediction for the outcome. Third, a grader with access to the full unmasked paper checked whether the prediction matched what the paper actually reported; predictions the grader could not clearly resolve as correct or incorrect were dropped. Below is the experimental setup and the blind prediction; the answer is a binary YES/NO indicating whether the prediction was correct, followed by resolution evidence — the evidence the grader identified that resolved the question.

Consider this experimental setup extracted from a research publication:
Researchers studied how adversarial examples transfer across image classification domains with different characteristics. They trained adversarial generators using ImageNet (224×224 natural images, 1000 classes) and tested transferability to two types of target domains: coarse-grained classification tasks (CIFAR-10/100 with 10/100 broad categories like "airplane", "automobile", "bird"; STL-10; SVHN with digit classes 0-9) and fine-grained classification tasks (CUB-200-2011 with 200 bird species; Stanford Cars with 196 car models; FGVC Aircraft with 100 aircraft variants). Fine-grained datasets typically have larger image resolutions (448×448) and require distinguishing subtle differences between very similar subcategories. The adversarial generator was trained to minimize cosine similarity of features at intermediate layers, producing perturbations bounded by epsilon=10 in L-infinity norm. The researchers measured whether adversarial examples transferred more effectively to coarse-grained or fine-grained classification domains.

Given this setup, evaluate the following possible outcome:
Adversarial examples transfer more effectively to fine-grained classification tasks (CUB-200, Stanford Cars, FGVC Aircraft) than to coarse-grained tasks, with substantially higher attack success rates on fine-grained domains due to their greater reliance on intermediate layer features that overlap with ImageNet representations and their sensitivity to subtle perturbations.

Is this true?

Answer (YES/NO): YES